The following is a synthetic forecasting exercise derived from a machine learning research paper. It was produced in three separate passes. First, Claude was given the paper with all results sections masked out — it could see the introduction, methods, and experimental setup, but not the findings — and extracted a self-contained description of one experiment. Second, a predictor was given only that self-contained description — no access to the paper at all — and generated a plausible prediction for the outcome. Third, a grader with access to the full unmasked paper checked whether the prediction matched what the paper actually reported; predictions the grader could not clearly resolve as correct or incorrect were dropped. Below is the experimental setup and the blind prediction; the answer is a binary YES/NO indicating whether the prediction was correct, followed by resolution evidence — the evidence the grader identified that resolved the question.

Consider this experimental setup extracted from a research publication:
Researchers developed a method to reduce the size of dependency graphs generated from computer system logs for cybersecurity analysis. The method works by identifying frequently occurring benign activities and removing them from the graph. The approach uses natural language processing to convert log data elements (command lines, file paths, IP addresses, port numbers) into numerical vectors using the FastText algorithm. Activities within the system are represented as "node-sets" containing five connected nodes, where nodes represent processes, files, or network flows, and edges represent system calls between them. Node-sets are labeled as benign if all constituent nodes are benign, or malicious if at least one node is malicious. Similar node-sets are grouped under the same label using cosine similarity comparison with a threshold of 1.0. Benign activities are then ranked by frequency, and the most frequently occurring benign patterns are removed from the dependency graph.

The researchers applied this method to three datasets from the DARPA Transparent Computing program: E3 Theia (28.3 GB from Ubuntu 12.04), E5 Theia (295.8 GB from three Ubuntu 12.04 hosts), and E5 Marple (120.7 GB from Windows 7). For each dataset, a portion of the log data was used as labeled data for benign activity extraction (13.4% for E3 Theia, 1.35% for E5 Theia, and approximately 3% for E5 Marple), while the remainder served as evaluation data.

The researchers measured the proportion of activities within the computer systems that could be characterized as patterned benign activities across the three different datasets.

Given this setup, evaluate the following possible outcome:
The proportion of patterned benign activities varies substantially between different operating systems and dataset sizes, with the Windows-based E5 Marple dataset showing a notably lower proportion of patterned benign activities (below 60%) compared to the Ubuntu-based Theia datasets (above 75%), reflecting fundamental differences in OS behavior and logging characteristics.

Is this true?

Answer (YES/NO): NO